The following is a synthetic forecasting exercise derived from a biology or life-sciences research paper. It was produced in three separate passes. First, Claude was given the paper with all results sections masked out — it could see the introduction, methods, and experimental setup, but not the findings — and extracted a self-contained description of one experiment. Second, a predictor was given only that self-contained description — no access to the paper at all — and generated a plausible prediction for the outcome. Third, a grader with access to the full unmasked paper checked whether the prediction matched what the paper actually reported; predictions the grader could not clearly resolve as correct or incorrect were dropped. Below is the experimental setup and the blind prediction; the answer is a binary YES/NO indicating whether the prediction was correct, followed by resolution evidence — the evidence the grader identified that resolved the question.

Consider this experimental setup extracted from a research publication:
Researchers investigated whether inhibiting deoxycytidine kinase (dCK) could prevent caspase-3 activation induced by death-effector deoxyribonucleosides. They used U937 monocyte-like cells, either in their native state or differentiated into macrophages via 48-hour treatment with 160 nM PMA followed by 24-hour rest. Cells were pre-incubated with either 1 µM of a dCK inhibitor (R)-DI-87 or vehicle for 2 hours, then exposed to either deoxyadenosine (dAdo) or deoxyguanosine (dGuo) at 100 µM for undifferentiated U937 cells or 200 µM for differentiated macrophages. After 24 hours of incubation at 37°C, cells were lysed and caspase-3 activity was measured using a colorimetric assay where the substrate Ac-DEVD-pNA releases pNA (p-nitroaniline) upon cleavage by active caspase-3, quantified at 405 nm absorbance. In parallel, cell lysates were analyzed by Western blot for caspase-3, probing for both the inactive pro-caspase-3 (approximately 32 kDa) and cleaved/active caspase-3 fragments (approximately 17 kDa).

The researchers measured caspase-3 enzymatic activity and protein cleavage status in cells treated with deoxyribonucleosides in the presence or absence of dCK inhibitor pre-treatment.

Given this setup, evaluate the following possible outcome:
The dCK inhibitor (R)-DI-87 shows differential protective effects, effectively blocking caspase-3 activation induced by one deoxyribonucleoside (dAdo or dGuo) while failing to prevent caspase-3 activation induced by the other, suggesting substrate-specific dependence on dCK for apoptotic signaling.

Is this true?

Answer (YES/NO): NO